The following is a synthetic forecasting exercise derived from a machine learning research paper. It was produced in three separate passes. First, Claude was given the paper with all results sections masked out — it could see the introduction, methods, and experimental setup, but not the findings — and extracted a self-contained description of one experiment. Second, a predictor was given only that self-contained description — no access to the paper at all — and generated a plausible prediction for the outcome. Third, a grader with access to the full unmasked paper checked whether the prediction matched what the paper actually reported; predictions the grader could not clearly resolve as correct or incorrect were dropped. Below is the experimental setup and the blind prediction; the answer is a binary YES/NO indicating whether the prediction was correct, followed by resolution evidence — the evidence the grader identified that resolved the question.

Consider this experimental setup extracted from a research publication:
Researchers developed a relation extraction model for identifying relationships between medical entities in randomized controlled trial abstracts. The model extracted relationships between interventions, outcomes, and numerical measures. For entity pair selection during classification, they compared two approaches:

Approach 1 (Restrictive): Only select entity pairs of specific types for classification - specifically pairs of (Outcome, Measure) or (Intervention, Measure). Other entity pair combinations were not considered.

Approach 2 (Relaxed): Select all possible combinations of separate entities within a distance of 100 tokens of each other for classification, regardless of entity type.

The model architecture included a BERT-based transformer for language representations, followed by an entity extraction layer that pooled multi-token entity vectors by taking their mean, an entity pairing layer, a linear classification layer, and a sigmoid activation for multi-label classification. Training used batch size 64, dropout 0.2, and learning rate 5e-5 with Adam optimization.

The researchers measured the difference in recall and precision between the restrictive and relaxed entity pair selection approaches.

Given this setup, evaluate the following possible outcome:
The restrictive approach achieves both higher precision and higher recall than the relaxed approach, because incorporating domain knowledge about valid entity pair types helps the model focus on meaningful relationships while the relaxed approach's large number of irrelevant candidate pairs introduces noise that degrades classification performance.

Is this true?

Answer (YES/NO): NO